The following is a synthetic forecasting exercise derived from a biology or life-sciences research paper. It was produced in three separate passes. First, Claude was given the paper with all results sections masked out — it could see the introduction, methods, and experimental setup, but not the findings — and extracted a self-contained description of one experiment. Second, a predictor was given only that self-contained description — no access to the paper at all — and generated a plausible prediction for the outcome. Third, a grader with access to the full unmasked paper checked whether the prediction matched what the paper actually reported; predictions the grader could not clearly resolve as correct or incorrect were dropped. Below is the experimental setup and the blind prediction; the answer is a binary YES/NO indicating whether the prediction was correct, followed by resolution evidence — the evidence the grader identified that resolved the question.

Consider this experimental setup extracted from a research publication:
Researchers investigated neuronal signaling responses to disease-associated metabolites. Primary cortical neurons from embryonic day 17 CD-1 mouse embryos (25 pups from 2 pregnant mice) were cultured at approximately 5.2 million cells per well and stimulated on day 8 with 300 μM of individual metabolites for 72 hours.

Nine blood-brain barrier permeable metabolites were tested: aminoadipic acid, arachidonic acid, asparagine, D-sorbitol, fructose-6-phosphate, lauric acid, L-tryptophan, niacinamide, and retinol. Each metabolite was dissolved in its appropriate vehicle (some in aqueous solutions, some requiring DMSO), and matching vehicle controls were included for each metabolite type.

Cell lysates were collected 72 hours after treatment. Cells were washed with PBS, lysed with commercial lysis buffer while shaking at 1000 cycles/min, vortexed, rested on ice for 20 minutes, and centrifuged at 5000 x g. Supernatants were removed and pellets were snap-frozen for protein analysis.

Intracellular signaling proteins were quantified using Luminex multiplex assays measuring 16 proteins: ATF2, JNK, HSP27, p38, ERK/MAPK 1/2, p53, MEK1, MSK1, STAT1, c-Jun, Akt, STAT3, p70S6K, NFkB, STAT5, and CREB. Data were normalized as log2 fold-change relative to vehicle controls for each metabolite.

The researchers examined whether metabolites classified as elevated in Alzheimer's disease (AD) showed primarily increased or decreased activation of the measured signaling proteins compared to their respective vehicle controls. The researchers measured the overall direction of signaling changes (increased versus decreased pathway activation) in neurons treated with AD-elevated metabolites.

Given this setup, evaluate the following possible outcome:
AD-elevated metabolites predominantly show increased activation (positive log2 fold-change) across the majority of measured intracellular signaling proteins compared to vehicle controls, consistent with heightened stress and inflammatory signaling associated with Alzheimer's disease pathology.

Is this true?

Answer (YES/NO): YES